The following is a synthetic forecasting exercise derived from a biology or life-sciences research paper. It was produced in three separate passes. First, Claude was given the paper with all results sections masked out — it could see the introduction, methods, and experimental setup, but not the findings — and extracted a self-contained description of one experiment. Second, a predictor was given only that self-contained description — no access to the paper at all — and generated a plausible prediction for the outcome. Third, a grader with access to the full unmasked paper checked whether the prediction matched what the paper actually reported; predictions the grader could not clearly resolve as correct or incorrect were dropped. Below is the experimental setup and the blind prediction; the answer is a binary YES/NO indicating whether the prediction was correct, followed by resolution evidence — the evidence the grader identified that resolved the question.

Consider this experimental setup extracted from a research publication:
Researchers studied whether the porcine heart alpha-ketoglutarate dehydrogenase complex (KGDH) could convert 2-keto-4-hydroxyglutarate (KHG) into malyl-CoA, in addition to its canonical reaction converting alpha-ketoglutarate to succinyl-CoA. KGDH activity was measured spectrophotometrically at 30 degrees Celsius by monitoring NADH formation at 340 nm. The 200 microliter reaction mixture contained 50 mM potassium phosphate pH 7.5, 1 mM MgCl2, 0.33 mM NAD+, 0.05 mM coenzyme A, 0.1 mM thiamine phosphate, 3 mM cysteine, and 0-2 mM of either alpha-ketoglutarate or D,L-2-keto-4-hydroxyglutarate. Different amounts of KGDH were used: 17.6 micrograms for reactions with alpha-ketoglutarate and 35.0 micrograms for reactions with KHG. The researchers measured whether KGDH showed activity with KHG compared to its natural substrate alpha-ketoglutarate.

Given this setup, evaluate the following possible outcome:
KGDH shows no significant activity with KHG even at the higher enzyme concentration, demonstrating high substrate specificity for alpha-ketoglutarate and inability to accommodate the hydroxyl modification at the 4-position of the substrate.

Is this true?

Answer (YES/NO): NO